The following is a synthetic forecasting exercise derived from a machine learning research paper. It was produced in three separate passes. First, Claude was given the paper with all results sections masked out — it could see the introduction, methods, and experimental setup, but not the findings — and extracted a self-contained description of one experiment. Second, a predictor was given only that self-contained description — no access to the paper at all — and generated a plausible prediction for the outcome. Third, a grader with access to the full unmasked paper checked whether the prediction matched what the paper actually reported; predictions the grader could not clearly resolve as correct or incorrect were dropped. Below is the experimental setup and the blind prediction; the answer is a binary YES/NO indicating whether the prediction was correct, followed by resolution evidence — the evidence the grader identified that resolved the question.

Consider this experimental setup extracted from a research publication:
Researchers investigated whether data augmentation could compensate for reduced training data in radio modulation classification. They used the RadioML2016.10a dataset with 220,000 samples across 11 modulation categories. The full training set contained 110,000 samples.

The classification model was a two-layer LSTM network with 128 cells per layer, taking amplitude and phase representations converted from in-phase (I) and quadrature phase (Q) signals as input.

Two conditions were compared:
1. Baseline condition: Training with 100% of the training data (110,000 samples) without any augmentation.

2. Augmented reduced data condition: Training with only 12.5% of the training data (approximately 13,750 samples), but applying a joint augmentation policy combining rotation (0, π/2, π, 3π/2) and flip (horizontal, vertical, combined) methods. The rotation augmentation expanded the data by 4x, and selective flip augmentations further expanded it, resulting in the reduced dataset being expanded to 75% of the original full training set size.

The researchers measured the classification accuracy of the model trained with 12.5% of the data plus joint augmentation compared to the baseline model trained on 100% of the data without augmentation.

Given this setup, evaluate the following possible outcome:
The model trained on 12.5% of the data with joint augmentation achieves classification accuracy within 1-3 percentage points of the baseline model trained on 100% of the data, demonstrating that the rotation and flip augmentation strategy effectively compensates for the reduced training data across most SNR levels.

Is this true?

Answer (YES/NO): YES